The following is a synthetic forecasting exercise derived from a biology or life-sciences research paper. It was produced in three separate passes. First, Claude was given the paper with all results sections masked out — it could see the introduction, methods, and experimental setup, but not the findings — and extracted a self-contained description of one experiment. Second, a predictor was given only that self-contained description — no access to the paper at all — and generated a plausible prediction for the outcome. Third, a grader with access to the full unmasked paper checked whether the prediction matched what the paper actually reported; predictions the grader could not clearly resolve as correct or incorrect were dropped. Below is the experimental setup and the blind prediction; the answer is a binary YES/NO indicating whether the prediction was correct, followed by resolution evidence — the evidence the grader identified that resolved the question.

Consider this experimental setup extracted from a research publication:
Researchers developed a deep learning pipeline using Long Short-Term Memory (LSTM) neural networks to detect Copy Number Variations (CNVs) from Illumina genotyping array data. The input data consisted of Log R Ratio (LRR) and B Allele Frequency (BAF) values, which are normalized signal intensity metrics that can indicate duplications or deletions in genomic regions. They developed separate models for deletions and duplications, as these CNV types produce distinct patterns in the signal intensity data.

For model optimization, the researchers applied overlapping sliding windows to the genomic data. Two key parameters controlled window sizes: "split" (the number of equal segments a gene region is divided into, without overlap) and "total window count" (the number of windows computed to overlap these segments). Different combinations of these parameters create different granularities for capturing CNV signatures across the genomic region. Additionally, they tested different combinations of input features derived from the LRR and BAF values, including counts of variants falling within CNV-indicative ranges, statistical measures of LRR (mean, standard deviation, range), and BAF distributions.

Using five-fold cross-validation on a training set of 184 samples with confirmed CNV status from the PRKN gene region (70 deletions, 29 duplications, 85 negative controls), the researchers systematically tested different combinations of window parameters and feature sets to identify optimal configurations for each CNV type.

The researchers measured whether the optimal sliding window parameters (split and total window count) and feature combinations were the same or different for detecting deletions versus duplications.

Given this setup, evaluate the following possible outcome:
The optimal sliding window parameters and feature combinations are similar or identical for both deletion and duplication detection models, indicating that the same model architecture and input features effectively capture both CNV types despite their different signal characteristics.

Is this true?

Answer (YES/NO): NO